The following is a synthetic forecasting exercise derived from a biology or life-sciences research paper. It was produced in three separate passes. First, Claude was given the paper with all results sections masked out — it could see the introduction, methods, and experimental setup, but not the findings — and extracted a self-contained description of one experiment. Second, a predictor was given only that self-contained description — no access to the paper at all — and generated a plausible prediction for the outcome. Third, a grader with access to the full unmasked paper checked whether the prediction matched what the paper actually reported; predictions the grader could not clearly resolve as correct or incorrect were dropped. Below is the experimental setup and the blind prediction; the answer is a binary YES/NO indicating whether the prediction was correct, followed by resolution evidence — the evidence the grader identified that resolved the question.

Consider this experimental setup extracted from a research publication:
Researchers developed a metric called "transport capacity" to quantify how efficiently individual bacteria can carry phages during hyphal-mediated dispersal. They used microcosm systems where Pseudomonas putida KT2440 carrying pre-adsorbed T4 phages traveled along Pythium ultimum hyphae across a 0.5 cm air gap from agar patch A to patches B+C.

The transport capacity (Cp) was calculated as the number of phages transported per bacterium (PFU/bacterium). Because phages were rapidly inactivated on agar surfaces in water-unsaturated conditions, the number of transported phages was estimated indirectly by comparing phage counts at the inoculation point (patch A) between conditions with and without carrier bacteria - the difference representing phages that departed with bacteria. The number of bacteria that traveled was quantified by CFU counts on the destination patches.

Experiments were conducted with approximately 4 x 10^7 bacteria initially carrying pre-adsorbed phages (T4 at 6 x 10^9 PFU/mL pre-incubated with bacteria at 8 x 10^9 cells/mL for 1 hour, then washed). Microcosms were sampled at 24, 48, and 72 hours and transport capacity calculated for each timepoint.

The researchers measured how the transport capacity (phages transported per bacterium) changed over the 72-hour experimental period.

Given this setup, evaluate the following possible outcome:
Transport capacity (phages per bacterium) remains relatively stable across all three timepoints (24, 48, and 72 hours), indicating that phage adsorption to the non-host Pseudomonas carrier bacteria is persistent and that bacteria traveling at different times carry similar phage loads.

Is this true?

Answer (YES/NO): NO